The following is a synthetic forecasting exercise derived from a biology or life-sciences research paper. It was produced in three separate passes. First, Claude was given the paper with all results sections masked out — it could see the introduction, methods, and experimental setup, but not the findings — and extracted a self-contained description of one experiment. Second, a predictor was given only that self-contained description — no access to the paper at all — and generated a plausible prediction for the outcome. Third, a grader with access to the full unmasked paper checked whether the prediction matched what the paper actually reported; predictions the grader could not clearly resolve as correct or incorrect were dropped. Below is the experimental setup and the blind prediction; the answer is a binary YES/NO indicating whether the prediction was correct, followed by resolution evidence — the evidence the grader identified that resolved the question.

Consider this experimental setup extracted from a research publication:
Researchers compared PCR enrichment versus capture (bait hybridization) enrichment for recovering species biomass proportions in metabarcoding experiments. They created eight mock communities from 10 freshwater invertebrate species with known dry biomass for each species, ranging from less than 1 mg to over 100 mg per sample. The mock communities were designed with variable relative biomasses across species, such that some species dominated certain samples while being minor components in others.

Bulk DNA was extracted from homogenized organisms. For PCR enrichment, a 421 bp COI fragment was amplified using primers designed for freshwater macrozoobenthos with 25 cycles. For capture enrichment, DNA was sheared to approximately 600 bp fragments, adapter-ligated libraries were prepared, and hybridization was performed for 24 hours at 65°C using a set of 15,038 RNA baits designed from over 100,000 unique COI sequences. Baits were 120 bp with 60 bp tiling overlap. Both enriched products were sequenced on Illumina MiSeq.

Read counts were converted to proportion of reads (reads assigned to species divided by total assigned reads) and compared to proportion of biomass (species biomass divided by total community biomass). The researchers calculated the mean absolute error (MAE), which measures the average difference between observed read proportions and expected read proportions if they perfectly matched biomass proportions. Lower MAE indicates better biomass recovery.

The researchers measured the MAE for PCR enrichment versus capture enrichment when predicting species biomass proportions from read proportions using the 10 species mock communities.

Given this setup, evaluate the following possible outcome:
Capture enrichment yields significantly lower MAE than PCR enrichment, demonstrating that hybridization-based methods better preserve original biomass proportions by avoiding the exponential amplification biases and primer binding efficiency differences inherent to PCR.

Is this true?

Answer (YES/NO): YES